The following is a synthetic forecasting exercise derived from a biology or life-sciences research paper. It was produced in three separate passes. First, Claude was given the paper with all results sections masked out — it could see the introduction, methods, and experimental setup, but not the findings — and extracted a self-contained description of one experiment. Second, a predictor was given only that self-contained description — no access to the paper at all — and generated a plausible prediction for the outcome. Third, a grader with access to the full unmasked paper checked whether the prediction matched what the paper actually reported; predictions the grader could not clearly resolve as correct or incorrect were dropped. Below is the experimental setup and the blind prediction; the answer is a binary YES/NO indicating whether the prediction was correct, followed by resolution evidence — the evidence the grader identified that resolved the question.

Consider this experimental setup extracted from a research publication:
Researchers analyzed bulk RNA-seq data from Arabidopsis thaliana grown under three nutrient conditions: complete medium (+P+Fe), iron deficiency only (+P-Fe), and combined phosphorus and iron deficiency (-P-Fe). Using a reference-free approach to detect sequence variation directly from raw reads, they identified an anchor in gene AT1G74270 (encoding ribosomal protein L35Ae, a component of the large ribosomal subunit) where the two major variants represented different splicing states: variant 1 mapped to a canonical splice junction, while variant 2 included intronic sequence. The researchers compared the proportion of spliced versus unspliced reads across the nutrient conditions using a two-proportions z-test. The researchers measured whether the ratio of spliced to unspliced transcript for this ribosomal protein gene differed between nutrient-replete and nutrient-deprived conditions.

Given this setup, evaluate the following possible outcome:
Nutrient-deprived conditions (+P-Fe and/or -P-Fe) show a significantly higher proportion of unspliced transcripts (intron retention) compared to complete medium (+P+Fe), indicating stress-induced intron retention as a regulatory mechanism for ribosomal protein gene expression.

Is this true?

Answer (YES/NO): NO